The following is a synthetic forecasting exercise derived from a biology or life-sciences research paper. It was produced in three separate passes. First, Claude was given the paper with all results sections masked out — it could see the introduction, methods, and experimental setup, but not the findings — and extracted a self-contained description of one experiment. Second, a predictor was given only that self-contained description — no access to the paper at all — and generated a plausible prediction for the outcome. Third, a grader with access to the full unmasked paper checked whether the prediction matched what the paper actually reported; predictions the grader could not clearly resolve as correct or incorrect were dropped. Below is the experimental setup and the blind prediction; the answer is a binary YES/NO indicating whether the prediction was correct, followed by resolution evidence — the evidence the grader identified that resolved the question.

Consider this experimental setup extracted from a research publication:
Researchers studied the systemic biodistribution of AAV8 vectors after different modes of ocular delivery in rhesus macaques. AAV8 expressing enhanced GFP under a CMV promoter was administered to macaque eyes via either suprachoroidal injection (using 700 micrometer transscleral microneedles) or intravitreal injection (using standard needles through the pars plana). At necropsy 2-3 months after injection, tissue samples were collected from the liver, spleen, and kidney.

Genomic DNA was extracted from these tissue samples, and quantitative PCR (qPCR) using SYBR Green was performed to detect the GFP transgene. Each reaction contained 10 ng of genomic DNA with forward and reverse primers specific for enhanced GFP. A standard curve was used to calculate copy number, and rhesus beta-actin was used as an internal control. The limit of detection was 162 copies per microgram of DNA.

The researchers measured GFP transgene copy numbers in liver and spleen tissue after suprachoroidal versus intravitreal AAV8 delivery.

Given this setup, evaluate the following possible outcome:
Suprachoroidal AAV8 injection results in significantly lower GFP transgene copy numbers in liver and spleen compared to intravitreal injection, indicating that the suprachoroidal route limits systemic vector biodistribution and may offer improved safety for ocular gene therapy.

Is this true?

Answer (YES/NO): YES